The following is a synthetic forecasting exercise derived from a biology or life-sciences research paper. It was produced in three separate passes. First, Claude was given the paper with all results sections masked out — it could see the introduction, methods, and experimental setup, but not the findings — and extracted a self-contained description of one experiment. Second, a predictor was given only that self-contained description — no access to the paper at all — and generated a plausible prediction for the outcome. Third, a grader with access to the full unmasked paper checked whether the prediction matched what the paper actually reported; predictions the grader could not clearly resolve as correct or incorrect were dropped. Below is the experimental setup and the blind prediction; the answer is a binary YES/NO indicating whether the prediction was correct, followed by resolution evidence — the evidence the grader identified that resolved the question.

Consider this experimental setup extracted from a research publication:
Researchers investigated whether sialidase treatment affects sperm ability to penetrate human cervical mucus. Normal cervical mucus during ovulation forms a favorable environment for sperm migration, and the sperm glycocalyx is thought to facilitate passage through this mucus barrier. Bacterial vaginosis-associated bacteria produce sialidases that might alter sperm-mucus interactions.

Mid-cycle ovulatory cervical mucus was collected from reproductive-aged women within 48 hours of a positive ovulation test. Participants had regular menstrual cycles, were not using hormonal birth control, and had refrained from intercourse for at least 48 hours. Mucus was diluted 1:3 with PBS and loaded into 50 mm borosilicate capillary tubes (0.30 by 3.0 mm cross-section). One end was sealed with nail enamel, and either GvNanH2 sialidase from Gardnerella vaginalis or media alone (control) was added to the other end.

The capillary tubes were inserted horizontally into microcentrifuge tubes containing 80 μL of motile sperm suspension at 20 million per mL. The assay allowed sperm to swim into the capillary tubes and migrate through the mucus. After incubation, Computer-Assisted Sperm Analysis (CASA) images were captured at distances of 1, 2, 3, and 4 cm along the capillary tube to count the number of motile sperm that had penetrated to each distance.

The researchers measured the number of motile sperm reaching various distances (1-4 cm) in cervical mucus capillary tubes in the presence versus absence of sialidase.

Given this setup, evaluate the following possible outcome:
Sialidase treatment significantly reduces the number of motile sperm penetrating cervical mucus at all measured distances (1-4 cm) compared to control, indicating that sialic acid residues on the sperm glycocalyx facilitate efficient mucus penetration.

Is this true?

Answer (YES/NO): YES